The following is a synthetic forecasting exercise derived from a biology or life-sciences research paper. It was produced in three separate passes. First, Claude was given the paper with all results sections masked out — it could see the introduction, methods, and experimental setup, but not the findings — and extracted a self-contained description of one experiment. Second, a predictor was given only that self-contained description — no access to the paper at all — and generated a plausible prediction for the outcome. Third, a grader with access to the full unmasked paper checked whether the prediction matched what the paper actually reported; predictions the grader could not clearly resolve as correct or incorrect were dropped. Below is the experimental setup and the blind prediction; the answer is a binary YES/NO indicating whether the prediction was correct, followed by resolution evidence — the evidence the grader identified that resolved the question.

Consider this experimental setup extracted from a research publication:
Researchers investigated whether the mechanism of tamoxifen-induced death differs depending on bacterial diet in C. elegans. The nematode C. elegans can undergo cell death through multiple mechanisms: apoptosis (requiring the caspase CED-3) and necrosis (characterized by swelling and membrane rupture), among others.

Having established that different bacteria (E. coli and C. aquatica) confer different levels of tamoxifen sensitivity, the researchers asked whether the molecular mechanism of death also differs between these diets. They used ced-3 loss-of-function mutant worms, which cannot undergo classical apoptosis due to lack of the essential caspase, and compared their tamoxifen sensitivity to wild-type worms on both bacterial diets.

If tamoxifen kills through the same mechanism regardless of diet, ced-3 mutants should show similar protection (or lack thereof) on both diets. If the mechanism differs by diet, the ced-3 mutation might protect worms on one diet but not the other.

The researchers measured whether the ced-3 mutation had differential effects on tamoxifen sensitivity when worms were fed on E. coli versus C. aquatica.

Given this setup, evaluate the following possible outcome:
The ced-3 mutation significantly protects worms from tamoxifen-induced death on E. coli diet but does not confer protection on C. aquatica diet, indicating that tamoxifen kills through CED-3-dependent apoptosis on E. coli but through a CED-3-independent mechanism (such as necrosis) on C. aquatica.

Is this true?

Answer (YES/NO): NO